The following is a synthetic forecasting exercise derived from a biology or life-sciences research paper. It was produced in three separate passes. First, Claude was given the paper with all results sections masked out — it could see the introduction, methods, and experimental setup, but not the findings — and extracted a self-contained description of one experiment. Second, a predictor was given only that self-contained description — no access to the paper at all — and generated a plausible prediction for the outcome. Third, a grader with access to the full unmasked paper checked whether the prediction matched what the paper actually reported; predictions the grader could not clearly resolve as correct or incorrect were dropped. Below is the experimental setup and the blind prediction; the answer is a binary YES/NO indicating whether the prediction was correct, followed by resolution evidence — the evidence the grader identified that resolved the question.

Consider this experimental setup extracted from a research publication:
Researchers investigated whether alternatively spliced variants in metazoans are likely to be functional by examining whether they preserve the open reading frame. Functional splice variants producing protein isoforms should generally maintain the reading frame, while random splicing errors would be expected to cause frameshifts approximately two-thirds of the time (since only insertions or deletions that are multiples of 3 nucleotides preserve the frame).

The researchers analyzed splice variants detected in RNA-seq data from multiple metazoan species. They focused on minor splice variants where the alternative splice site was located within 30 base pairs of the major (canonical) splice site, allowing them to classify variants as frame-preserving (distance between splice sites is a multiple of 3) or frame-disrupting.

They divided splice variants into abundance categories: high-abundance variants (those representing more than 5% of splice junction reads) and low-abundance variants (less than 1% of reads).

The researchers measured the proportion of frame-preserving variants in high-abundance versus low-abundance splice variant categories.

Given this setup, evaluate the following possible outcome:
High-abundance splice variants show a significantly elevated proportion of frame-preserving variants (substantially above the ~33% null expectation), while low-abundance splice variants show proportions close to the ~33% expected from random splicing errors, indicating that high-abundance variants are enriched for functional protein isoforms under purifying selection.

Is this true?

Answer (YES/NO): YES